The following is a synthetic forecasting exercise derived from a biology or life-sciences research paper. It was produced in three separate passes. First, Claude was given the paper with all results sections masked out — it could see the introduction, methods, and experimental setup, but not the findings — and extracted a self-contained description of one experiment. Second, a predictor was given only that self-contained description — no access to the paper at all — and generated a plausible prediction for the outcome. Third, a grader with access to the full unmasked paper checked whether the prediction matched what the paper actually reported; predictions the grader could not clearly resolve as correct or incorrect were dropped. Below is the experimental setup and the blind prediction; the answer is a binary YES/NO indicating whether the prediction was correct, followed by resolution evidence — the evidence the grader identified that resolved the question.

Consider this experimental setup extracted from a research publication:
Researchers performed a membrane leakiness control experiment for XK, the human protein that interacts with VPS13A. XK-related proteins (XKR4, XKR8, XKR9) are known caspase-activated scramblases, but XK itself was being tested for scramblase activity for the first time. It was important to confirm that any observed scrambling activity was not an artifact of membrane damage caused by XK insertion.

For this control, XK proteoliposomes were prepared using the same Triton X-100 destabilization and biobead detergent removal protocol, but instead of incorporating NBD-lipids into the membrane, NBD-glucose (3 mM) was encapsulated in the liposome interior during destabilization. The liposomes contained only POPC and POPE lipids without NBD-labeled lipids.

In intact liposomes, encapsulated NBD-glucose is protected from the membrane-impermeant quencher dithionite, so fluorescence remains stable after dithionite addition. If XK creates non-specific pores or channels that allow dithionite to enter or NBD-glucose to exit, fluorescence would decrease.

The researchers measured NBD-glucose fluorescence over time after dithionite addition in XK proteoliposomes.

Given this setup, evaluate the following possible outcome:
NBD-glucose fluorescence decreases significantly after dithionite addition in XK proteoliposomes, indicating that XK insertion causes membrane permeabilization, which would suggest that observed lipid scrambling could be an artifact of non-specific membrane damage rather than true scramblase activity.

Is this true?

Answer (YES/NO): NO